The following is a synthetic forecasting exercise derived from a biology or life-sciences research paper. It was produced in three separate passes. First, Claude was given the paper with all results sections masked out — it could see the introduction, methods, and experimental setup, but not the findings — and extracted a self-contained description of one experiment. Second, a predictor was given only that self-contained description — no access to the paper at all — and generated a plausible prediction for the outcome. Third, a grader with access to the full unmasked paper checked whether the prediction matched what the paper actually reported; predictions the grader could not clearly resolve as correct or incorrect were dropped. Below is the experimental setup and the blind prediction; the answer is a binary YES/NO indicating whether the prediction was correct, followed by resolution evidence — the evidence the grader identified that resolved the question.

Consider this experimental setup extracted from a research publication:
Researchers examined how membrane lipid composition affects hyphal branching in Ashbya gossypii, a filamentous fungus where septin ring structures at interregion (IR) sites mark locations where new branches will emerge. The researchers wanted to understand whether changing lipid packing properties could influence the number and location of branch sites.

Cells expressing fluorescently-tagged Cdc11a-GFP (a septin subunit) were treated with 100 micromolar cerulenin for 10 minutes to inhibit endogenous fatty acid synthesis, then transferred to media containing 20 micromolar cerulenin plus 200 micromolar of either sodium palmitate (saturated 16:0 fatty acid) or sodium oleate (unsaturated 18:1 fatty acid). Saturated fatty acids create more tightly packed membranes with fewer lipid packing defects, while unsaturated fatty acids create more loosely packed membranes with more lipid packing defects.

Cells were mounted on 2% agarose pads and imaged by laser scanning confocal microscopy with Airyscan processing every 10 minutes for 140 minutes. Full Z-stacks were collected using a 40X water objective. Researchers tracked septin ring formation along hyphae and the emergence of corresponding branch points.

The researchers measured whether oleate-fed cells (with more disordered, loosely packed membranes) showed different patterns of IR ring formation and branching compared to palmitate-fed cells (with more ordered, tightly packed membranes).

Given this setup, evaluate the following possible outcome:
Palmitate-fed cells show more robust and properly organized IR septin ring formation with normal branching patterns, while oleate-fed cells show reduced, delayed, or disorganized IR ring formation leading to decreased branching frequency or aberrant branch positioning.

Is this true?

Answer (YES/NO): NO